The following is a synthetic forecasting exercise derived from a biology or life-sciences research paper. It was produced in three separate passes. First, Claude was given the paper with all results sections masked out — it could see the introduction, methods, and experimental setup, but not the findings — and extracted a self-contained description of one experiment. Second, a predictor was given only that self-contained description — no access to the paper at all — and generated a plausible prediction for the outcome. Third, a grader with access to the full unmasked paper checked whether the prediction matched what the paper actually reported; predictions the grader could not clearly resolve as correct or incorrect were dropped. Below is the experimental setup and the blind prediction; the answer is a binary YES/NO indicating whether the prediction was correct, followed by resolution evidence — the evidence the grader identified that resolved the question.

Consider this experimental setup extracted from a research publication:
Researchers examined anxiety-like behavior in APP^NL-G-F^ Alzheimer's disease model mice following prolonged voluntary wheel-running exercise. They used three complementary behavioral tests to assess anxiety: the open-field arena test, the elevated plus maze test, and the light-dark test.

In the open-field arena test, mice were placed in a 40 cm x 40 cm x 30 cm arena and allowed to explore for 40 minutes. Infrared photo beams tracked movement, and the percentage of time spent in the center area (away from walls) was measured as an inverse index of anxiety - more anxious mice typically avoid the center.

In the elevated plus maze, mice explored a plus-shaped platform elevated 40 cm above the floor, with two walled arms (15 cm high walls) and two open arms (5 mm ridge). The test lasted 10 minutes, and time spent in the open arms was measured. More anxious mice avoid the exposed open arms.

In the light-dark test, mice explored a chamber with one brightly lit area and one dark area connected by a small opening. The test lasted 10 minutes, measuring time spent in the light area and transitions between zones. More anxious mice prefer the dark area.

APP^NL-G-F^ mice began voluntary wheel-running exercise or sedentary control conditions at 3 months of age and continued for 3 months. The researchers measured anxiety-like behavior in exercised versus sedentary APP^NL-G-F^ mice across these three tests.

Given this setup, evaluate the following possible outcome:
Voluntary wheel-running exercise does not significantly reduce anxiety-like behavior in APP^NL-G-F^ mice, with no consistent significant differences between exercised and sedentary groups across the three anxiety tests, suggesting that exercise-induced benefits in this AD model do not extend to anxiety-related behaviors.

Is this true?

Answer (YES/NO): YES